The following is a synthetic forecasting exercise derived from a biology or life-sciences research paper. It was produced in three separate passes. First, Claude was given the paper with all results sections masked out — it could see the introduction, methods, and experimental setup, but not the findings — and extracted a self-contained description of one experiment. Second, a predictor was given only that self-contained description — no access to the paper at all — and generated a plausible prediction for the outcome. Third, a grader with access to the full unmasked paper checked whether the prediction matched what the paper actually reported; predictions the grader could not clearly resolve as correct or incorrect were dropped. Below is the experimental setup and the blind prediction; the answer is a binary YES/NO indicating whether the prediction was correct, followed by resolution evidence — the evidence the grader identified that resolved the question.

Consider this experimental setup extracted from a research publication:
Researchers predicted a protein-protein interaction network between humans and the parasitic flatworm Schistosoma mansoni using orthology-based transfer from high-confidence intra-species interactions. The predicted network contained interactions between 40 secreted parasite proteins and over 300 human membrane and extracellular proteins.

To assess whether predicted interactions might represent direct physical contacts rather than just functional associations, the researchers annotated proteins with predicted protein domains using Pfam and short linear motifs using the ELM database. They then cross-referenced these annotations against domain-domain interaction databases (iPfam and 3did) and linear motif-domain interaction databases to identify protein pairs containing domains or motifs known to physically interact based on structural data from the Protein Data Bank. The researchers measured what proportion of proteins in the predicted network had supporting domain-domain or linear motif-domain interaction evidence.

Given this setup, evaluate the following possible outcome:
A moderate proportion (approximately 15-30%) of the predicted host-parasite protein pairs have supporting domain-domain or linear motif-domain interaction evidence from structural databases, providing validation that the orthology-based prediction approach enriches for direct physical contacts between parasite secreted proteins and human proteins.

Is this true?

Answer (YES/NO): NO